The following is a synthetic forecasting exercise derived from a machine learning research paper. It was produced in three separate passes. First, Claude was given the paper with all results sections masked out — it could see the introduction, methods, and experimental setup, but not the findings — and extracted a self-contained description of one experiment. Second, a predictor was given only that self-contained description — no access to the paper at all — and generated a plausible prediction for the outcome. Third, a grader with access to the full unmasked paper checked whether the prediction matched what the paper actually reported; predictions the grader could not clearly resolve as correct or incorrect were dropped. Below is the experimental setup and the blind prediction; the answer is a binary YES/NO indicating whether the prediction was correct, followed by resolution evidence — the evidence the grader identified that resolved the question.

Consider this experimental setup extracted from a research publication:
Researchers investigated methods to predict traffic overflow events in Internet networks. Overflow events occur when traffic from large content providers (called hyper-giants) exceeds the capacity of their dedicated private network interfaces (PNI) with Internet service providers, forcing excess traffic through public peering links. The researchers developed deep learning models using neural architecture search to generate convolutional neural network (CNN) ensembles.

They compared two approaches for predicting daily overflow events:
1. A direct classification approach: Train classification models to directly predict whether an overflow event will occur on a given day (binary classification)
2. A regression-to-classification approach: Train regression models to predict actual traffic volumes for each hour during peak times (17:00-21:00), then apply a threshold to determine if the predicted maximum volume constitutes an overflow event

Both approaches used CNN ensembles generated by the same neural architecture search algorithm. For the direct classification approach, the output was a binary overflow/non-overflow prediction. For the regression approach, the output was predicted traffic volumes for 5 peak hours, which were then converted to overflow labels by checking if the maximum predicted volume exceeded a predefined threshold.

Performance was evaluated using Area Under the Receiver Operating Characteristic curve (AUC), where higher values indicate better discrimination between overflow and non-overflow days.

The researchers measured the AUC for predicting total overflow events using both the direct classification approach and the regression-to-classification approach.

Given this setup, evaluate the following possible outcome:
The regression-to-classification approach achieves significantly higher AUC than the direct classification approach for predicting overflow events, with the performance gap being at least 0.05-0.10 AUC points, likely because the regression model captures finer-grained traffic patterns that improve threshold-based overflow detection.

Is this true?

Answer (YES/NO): YES